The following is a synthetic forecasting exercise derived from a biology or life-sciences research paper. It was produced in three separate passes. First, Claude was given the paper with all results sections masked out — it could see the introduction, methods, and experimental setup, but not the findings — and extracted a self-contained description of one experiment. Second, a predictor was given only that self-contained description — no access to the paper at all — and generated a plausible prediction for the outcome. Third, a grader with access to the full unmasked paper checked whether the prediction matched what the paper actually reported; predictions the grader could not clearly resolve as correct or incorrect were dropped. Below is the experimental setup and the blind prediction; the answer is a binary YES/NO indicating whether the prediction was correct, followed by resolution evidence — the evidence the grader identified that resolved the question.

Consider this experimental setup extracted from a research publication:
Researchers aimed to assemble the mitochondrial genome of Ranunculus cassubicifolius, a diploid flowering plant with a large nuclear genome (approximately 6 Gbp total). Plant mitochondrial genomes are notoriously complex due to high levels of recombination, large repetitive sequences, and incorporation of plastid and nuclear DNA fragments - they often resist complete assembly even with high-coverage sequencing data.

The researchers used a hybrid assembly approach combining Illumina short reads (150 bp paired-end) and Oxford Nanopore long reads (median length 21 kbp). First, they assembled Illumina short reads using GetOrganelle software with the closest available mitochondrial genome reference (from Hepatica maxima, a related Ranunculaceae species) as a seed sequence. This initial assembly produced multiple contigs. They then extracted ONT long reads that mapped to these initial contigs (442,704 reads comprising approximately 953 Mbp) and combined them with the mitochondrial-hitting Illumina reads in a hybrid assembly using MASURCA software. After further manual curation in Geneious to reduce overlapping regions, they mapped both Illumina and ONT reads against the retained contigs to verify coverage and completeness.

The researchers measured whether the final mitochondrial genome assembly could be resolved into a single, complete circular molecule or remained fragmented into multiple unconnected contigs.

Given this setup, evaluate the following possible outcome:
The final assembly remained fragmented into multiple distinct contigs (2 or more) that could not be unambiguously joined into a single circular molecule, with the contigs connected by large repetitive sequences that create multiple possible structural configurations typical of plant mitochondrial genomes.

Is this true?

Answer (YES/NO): NO